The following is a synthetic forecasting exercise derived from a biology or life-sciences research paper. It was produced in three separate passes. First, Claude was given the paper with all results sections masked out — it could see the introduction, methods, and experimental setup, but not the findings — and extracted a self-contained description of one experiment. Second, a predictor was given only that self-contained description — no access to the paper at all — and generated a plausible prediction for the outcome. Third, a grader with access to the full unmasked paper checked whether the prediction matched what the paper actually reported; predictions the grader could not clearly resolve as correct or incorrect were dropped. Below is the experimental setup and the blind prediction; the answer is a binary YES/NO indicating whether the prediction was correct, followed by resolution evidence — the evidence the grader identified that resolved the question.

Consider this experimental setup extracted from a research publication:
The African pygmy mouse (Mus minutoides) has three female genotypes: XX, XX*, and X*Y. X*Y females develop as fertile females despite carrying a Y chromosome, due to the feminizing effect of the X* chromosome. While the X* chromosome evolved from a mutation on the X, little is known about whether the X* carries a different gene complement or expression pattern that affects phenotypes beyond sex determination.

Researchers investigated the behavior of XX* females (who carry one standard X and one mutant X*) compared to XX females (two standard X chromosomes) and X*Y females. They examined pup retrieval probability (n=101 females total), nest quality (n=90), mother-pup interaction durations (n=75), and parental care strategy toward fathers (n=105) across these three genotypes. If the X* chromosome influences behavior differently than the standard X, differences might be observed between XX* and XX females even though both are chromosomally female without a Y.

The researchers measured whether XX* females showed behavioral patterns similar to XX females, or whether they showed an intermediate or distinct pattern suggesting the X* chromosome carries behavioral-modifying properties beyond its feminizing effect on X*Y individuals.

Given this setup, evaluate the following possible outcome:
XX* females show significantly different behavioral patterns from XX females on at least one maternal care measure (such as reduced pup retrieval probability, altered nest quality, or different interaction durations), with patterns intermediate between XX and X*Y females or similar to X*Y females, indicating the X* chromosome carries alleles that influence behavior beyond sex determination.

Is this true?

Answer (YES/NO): NO